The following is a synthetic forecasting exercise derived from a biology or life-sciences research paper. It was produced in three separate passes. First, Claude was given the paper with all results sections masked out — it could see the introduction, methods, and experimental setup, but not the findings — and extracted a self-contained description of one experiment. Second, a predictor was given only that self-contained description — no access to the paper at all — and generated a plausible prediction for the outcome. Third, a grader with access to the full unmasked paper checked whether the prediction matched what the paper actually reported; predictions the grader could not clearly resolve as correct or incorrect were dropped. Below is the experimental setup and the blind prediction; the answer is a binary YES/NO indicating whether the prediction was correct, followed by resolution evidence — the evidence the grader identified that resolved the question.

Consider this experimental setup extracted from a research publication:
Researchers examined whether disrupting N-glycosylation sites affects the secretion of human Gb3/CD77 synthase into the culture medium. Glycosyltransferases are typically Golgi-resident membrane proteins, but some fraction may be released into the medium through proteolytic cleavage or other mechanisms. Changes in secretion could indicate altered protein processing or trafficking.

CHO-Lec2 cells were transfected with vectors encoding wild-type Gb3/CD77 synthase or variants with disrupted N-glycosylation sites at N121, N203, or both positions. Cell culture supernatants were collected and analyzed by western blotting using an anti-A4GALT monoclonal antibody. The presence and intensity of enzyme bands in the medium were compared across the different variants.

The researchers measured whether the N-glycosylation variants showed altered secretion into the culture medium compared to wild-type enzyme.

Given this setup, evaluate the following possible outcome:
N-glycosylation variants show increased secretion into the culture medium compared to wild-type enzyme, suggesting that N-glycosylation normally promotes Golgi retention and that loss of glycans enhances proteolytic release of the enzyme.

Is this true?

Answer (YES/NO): NO